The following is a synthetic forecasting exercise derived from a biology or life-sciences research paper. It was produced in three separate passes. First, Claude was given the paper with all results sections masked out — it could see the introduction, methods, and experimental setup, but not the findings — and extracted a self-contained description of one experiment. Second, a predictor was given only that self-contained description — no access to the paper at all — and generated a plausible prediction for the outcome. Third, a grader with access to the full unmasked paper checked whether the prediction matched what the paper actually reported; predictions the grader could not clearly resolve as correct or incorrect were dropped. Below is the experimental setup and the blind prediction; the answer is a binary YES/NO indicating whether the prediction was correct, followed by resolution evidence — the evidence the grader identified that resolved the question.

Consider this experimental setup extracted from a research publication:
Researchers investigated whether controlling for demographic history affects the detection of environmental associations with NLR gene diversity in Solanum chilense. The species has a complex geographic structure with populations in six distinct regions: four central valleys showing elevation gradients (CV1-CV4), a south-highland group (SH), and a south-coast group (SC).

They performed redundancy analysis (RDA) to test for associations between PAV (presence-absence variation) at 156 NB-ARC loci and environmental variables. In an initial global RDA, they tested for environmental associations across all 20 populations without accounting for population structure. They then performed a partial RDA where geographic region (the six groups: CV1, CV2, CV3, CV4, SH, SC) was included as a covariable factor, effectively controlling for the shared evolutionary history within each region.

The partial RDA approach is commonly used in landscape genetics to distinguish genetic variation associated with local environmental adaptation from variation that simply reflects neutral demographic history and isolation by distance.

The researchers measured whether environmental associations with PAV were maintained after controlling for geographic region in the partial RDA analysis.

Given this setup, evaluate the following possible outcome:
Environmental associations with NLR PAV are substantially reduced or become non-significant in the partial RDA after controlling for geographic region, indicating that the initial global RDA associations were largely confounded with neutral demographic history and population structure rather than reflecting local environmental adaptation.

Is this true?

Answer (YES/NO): NO